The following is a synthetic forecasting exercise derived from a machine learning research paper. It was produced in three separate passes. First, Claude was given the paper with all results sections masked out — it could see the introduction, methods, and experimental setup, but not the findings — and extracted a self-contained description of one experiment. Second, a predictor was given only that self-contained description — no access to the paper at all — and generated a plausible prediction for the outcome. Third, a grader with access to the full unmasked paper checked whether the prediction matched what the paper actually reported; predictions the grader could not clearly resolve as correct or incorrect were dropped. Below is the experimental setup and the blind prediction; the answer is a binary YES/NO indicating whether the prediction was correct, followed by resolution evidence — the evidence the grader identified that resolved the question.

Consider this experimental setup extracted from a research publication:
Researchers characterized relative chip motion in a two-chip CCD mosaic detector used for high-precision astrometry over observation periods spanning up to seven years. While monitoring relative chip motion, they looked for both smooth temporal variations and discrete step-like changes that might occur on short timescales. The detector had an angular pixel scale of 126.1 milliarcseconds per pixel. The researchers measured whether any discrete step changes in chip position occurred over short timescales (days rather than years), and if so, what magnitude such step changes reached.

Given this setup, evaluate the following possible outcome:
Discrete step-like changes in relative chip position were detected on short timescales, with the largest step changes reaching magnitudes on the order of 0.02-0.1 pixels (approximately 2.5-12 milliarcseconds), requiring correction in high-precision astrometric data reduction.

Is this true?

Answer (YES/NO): YES